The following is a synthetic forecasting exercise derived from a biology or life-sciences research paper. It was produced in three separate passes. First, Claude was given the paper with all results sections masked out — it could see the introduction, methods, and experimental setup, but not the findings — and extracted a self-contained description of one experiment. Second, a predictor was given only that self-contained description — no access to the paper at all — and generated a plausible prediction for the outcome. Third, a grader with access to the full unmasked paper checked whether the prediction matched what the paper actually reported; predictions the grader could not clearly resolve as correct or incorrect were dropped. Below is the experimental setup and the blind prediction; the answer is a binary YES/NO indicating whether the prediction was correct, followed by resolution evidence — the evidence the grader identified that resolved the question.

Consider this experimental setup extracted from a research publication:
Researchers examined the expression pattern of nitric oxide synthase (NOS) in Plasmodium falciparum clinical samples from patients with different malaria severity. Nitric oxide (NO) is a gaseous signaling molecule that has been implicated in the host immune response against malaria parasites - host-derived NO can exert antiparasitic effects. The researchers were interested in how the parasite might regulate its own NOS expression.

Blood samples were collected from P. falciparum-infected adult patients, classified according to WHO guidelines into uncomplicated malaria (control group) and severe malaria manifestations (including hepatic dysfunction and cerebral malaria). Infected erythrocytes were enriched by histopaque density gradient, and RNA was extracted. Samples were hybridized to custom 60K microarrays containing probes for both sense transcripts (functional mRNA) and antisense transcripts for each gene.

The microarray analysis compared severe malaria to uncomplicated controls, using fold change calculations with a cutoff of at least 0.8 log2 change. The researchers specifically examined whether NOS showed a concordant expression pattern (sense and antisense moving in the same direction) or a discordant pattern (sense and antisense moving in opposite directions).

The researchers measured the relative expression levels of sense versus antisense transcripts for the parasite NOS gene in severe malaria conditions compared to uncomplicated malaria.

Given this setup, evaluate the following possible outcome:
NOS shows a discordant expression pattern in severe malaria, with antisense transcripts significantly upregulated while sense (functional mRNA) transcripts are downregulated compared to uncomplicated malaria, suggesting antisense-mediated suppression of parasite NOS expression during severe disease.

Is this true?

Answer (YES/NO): YES